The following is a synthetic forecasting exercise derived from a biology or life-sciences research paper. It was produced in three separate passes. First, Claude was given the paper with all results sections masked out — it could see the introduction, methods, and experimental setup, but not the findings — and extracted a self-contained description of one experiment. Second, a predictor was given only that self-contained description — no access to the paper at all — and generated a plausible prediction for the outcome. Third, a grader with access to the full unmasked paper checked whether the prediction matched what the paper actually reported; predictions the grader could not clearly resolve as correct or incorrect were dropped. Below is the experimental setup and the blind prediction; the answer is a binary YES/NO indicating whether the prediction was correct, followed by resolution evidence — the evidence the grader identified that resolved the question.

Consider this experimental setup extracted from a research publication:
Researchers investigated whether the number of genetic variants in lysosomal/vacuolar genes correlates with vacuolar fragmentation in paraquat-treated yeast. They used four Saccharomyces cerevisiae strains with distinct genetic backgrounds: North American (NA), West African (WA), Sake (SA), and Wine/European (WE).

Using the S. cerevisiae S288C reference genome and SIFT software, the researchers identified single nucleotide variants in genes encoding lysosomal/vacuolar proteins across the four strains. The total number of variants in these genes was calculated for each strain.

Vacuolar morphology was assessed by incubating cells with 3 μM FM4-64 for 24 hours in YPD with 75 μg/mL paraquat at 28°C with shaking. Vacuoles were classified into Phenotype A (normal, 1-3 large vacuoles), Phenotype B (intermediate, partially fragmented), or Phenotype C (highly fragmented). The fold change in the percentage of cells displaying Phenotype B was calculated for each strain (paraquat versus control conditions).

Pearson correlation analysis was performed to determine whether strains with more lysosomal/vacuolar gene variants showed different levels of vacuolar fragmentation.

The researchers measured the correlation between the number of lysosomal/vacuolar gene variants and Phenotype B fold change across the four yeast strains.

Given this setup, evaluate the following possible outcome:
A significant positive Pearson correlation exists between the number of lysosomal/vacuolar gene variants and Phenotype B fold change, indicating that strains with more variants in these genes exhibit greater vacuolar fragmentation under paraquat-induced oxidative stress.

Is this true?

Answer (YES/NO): NO